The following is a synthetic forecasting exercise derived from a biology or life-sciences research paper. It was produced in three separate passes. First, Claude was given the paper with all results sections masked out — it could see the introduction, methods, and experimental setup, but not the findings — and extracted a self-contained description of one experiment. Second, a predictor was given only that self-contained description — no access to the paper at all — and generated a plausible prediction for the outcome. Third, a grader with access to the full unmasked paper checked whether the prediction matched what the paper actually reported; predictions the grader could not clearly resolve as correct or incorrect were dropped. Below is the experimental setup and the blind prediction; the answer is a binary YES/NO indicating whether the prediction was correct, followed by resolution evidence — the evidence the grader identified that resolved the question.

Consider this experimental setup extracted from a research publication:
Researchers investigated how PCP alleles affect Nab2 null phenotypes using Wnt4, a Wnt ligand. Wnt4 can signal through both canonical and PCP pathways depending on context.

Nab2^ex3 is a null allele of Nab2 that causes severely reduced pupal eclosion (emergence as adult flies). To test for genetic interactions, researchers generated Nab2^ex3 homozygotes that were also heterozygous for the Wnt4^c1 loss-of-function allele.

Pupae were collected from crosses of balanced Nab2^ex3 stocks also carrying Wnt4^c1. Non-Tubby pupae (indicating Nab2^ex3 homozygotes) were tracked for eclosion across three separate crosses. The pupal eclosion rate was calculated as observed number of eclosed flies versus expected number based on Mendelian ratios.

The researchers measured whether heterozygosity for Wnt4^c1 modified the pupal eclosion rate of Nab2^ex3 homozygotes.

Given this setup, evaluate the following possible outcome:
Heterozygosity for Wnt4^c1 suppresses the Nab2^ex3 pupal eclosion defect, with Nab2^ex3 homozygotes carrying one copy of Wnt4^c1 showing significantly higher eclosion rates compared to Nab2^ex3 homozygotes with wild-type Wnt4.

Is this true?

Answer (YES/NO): NO